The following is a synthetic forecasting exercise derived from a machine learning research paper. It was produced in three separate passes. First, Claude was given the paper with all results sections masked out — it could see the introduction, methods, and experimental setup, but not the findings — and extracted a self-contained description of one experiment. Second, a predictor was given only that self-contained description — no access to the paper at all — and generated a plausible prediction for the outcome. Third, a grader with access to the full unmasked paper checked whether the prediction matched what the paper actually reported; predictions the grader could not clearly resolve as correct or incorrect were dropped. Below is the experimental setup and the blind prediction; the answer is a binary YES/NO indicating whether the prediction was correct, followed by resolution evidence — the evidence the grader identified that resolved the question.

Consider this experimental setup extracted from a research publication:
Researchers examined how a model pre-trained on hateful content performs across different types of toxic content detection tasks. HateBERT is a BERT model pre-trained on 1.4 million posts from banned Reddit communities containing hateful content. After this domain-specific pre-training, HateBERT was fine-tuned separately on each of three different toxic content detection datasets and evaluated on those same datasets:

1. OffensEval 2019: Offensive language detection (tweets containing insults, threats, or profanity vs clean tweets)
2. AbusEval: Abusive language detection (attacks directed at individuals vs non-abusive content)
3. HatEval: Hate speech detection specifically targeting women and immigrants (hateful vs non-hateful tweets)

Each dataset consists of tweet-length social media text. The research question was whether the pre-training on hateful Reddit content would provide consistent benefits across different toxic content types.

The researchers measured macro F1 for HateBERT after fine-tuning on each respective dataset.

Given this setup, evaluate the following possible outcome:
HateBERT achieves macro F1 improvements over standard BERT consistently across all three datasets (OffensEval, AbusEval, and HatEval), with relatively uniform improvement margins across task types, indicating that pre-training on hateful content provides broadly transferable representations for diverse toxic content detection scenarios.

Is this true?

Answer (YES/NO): NO